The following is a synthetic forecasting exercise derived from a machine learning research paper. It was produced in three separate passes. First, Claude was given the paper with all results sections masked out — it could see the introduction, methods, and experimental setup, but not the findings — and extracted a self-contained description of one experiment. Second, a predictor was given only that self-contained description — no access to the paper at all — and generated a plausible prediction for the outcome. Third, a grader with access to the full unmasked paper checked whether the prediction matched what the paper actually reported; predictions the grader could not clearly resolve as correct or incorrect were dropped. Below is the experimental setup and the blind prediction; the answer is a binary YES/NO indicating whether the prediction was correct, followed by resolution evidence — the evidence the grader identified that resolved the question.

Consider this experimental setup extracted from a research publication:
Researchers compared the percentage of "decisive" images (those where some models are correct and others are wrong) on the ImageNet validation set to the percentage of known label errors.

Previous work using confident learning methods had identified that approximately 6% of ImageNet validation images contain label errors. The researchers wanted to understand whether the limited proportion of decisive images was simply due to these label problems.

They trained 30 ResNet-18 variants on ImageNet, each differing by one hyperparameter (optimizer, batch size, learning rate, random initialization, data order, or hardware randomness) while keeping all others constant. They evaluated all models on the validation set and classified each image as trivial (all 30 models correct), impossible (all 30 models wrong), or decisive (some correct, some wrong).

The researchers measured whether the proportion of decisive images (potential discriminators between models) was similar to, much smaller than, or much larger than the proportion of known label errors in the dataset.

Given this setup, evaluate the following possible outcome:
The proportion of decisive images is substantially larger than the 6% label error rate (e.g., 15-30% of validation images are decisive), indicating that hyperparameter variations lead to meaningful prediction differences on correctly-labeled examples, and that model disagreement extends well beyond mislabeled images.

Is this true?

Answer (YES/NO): YES